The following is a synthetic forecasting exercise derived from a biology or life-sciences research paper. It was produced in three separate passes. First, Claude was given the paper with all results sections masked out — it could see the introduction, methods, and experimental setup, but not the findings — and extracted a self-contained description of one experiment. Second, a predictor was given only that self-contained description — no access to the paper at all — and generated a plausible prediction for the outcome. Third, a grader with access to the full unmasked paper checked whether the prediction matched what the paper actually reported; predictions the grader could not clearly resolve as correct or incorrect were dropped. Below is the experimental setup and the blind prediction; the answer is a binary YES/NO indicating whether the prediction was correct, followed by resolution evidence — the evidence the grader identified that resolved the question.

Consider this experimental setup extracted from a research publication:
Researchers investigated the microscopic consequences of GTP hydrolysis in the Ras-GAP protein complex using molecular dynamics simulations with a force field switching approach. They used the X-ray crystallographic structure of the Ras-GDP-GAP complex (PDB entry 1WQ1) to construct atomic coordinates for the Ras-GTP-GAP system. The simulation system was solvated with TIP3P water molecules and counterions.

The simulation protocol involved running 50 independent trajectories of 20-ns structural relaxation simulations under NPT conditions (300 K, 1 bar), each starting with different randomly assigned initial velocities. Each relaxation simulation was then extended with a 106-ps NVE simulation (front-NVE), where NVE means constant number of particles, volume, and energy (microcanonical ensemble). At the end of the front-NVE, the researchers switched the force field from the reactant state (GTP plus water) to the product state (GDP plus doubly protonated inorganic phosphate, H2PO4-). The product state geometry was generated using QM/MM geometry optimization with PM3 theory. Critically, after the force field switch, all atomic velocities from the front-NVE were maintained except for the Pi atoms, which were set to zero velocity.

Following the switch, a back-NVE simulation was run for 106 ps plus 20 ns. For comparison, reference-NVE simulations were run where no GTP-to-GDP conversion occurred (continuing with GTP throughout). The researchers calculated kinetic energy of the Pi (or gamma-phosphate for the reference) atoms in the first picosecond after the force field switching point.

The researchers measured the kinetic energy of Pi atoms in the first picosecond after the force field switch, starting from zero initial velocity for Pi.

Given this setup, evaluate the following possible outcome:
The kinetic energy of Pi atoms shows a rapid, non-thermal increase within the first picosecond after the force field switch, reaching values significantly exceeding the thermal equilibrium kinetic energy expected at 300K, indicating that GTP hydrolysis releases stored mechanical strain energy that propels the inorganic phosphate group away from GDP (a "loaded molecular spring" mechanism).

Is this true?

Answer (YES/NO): YES